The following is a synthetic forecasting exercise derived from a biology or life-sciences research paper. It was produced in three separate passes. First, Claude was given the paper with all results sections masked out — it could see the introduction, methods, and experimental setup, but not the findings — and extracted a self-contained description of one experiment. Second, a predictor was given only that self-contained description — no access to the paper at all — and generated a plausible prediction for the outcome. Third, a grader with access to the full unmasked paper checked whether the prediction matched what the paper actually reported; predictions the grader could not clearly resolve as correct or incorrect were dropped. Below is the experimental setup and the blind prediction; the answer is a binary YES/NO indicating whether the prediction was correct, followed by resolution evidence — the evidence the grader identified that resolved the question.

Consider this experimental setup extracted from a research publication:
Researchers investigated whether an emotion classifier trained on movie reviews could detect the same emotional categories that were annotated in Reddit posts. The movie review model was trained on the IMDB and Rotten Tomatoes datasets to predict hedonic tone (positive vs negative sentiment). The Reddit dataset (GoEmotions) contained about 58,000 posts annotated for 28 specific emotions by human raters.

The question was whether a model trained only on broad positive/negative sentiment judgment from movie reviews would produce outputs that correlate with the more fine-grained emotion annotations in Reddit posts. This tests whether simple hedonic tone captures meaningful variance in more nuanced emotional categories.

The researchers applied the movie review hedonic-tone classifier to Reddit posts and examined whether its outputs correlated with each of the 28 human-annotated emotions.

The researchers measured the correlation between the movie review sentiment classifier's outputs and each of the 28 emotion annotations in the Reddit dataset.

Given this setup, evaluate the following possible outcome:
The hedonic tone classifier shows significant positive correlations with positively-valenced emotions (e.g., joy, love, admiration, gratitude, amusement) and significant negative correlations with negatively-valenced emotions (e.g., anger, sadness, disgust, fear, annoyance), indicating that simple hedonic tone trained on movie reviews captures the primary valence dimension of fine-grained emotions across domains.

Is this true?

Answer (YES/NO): YES